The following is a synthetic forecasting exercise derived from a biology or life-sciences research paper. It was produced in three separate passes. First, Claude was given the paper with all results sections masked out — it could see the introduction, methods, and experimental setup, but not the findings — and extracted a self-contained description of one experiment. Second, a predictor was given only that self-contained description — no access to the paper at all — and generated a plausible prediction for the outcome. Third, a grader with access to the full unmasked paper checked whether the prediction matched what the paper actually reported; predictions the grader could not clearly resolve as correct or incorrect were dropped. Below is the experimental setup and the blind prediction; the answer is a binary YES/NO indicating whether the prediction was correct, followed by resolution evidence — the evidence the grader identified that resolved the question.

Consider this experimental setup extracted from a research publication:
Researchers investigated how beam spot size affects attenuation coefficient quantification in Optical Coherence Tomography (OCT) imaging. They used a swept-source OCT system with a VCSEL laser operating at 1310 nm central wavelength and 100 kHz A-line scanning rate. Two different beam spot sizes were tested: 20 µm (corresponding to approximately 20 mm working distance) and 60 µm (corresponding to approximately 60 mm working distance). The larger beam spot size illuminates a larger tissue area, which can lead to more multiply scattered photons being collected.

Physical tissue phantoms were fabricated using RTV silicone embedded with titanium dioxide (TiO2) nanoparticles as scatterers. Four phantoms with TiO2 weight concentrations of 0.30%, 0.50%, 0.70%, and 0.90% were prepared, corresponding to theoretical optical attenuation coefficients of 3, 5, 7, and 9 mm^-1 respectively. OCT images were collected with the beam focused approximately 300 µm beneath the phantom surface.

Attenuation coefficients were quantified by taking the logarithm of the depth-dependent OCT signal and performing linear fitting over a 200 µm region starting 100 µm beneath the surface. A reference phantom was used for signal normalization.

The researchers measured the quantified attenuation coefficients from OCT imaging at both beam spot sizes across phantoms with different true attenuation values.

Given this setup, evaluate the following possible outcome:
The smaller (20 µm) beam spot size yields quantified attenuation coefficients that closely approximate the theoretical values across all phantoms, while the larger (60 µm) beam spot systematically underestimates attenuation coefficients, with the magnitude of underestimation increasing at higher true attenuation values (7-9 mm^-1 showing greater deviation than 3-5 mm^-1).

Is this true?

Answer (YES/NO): YES